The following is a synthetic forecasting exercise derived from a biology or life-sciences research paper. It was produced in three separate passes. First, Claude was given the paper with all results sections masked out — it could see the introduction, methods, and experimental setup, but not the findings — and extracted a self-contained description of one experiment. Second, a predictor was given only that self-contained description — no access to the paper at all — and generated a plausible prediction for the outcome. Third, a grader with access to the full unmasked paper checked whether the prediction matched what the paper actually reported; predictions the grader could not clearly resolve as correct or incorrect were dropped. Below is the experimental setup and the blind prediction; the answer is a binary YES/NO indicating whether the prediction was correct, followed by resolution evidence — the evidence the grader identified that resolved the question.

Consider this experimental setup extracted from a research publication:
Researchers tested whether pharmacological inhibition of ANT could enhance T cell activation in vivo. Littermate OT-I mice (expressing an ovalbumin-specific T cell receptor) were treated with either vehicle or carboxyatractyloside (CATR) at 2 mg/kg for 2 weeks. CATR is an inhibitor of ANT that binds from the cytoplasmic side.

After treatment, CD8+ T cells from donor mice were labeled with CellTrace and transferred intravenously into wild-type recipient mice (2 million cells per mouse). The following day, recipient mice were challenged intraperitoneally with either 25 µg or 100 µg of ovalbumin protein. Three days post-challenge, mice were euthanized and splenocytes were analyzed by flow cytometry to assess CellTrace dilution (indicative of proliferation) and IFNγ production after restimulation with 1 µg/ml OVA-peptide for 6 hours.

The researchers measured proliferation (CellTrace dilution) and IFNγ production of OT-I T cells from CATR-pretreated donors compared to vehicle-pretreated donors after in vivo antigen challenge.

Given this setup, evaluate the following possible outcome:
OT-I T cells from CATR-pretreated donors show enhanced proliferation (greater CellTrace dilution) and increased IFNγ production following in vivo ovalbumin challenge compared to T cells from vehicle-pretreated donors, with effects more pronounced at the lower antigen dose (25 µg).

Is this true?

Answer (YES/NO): NO